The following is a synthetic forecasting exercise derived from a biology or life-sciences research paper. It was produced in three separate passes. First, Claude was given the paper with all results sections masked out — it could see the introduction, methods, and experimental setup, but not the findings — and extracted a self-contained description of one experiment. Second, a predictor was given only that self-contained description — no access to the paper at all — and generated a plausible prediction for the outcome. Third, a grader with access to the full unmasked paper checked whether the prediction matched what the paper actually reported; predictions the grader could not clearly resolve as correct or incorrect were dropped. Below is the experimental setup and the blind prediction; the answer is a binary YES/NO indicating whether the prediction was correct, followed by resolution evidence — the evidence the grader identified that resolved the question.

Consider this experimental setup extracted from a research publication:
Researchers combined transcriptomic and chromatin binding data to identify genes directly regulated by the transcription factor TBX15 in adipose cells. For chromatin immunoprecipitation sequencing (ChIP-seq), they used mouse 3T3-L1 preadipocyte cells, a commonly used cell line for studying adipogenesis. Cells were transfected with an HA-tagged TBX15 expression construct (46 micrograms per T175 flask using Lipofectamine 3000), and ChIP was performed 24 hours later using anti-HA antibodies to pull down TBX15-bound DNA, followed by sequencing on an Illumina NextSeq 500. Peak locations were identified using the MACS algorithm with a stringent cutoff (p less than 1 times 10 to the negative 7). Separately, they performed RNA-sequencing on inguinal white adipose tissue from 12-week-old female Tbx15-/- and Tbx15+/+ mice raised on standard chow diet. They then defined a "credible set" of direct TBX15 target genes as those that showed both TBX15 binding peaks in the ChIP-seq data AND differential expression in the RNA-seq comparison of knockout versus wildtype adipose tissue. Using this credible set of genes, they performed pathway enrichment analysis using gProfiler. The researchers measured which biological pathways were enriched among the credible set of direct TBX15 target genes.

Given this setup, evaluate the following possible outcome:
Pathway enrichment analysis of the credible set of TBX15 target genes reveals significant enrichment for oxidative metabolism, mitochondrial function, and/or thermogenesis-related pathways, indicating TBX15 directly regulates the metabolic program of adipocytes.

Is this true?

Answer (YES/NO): NO